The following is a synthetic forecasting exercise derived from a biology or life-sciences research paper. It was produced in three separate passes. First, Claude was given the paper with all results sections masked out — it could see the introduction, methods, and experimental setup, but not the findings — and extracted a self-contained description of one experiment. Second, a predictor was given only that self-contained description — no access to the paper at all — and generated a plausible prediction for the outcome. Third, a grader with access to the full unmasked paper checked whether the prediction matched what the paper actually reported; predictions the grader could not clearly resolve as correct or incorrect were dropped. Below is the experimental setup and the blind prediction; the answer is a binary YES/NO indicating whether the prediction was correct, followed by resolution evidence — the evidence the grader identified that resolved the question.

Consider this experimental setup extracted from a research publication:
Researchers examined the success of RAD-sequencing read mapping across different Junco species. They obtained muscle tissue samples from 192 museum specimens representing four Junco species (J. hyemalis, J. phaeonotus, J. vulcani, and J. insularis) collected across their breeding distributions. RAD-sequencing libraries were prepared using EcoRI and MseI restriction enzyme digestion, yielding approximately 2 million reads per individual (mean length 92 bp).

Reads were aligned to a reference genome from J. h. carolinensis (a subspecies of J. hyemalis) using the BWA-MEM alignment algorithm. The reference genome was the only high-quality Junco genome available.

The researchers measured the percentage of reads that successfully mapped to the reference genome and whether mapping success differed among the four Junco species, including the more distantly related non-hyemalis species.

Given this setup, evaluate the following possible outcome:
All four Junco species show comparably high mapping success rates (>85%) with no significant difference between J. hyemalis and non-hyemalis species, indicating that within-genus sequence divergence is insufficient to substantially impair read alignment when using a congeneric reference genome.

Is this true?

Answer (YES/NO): YES